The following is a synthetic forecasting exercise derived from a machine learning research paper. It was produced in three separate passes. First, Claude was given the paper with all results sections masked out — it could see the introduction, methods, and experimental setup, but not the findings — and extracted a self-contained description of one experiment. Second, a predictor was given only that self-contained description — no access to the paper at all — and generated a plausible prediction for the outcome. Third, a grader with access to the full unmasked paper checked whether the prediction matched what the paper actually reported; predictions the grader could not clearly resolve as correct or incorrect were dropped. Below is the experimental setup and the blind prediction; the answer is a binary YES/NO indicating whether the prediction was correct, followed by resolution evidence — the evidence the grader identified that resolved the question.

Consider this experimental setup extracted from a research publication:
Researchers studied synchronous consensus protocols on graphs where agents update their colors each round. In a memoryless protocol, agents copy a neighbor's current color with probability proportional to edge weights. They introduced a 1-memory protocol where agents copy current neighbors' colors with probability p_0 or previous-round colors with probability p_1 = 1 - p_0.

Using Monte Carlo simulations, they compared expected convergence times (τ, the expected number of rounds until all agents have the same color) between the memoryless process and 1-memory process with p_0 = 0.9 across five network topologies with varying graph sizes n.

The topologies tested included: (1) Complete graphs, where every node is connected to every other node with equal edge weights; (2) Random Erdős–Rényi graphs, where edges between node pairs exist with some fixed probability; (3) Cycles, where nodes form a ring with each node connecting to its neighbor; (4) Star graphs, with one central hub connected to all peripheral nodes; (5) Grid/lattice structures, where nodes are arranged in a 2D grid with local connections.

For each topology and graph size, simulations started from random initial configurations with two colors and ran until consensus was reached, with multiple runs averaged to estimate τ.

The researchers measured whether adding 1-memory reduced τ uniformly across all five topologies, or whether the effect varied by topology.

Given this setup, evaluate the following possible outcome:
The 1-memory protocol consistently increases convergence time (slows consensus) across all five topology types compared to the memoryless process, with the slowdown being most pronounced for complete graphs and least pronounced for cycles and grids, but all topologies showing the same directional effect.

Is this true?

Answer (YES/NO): NO